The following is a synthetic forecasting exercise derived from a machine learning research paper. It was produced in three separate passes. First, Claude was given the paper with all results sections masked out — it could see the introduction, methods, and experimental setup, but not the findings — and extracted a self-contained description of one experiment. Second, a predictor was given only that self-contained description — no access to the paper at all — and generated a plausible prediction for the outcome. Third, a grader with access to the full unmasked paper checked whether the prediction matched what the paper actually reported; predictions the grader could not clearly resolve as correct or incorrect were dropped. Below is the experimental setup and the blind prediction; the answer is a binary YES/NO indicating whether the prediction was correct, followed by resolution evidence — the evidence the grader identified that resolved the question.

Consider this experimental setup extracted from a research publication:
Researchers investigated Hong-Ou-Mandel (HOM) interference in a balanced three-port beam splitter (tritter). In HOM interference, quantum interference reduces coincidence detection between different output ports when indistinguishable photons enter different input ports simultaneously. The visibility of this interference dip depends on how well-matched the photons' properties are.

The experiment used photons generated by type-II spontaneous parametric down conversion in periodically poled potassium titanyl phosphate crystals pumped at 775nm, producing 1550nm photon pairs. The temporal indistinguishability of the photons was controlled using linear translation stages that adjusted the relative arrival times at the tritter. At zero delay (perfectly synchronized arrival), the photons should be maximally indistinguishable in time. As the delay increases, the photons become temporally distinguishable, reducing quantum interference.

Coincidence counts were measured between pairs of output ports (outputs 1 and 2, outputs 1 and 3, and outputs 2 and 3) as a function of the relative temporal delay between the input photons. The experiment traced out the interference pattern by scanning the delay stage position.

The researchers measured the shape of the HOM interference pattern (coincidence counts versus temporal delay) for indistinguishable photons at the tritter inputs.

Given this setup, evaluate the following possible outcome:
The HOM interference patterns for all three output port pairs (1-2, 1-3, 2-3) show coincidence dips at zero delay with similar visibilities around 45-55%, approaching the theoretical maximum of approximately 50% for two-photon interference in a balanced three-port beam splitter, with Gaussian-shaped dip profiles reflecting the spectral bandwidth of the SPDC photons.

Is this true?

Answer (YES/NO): YES